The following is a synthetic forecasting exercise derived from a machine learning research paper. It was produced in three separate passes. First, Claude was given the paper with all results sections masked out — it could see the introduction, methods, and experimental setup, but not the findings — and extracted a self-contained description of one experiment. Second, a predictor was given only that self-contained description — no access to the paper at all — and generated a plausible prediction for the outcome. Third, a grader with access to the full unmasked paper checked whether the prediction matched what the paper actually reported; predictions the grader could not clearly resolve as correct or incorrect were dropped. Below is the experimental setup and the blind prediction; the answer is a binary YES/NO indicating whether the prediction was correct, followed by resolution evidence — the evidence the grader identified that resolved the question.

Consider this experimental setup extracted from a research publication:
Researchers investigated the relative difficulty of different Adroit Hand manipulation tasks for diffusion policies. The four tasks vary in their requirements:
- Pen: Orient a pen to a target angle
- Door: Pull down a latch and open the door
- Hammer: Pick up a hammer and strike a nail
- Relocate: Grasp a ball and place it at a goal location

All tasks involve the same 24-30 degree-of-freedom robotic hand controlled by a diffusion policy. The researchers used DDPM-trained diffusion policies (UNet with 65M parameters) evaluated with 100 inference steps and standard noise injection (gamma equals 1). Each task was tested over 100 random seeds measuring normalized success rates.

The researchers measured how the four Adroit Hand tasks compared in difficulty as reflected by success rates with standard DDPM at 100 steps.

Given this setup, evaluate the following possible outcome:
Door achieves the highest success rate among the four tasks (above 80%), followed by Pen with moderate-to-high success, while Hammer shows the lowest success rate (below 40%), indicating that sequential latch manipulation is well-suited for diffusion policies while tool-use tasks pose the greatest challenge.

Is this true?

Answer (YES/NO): NO